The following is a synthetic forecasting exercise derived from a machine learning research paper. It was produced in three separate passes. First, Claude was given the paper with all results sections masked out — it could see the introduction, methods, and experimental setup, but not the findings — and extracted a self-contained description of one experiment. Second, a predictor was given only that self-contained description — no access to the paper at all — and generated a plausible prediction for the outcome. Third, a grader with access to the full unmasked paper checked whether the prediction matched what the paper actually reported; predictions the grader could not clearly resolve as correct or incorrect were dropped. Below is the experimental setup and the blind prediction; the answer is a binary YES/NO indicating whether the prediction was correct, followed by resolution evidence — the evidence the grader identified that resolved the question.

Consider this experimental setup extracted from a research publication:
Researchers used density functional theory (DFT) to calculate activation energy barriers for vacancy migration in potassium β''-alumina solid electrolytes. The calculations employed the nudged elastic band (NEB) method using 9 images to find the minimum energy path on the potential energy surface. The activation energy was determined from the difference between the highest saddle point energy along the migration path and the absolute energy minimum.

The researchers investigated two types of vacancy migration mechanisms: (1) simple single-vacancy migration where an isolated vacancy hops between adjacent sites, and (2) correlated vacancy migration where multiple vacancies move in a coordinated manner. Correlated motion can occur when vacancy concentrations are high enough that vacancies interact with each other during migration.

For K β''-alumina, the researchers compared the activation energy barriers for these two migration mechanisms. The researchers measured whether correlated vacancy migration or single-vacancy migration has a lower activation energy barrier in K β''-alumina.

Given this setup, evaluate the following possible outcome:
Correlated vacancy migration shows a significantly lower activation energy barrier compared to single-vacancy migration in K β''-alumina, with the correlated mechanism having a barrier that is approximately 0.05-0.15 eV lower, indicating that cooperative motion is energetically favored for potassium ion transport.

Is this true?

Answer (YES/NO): NO